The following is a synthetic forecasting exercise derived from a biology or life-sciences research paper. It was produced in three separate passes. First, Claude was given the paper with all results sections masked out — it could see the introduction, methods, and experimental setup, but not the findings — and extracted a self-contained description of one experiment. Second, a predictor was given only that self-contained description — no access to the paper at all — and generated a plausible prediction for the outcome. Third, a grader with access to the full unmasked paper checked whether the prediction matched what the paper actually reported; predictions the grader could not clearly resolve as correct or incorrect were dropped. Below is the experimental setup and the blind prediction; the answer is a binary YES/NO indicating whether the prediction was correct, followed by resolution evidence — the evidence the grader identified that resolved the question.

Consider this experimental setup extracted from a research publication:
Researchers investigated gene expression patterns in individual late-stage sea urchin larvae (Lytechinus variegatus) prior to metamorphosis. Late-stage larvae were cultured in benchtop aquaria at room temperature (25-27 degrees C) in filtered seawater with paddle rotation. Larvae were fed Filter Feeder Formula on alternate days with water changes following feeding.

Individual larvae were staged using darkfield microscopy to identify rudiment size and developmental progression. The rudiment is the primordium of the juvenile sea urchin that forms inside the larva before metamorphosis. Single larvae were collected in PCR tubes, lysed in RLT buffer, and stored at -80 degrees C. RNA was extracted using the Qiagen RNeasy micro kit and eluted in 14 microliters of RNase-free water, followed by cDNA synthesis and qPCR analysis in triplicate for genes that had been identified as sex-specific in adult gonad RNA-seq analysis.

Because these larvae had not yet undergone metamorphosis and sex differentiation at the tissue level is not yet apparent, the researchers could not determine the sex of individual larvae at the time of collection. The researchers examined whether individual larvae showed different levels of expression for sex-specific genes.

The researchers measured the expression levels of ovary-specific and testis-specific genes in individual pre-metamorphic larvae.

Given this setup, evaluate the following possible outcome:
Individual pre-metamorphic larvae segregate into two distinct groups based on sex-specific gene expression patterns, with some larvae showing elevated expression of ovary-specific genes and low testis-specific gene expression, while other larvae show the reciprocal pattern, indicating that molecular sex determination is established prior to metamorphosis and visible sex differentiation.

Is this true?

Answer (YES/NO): NO